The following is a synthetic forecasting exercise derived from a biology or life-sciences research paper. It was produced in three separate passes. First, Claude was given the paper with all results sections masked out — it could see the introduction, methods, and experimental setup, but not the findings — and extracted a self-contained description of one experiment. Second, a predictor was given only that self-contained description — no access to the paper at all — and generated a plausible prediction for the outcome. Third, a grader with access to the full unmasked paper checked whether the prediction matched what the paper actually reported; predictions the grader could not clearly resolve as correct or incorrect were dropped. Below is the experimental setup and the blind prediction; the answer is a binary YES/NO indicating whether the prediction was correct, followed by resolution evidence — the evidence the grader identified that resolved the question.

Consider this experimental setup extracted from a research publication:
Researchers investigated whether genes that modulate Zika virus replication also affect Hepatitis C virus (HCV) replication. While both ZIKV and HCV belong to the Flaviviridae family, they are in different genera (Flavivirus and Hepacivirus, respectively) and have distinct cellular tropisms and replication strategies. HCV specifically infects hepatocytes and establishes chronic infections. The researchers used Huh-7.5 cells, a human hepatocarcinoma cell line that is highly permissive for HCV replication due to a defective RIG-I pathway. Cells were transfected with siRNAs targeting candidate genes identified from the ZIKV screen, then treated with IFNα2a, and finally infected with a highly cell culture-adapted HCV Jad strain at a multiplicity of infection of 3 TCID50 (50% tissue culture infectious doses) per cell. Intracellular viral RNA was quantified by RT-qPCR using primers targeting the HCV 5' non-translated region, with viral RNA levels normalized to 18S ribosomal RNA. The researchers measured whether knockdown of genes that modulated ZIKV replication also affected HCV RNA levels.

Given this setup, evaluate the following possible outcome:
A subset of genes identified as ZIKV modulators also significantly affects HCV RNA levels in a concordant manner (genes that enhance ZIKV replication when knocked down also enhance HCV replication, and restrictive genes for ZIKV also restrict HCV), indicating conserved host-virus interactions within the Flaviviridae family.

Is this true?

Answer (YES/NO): NO